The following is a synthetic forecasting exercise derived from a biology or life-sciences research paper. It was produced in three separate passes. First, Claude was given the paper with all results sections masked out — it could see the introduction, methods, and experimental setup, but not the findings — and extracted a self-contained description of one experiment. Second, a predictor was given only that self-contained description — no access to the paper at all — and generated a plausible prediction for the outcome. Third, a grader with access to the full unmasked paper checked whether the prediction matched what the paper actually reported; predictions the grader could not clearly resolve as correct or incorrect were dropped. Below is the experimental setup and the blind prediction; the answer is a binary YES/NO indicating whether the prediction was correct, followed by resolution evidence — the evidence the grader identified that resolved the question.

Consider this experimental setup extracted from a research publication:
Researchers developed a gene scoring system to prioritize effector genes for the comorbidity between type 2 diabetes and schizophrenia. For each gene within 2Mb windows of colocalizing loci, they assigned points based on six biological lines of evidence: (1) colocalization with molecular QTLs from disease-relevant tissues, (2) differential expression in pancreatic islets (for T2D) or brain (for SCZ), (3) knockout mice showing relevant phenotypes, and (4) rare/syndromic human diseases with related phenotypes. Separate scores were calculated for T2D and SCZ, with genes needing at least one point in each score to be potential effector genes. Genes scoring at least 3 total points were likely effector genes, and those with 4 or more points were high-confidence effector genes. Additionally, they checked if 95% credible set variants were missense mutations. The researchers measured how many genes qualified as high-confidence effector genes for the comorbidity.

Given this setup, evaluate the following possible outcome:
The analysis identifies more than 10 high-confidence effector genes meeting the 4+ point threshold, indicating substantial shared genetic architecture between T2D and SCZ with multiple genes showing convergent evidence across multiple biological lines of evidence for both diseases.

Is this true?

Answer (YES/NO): NO